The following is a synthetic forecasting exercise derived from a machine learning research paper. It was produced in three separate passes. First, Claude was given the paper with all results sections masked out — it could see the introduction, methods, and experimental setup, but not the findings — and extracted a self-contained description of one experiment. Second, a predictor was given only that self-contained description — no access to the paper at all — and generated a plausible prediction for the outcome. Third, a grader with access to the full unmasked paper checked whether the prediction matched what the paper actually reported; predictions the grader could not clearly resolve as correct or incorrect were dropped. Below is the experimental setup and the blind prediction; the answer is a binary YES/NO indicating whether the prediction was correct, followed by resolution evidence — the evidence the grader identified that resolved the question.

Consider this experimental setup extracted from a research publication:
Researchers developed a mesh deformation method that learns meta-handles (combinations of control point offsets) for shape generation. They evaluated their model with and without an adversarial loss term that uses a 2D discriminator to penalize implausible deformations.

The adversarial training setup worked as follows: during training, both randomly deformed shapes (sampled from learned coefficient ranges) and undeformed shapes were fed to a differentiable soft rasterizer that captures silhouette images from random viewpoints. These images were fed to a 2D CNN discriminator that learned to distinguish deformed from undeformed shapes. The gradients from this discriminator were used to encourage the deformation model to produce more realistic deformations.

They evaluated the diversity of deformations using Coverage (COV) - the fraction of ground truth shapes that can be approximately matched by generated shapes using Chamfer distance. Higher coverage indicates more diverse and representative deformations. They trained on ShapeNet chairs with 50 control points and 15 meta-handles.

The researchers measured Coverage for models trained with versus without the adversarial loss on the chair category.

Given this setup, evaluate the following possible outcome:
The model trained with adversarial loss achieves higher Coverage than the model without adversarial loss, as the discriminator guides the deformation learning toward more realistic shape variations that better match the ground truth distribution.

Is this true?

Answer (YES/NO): YES